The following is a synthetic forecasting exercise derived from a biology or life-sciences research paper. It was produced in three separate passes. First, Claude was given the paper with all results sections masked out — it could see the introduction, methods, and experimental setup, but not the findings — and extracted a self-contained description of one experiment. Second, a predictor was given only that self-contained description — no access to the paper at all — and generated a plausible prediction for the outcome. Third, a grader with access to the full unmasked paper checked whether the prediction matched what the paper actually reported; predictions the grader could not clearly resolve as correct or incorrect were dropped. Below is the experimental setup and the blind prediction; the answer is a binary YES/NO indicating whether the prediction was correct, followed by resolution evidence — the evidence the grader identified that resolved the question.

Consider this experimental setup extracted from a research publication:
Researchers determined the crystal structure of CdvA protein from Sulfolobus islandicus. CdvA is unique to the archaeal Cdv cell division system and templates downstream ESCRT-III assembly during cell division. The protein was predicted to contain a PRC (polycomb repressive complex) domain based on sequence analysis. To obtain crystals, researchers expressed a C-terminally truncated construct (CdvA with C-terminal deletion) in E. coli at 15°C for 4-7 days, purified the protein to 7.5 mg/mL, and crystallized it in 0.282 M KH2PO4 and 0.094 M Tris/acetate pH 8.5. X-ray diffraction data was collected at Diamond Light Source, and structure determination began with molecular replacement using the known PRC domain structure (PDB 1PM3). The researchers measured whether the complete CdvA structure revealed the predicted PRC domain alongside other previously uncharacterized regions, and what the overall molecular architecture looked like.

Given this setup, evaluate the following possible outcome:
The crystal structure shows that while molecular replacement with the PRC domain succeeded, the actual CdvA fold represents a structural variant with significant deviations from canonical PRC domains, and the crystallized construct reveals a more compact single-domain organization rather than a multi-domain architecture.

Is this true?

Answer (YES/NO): NO